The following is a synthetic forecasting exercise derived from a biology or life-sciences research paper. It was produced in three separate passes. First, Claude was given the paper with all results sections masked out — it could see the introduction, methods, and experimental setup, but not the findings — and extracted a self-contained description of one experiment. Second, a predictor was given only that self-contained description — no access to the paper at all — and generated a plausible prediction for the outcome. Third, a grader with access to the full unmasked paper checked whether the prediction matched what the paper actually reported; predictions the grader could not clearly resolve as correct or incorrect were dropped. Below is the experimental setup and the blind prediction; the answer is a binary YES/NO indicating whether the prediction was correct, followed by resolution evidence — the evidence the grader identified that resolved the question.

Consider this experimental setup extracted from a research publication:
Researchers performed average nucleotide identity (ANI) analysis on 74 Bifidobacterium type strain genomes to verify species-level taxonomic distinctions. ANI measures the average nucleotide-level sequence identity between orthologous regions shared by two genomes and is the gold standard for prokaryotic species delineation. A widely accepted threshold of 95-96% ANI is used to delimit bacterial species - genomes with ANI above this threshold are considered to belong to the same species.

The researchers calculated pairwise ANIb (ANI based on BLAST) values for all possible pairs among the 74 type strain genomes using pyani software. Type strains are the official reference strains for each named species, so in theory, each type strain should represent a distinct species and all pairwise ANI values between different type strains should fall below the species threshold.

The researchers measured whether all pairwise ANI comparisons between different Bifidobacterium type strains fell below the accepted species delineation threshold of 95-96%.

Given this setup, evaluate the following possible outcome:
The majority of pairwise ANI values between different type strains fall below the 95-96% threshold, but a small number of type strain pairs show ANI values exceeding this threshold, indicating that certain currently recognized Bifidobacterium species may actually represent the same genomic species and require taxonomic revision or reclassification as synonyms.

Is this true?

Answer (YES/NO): NO